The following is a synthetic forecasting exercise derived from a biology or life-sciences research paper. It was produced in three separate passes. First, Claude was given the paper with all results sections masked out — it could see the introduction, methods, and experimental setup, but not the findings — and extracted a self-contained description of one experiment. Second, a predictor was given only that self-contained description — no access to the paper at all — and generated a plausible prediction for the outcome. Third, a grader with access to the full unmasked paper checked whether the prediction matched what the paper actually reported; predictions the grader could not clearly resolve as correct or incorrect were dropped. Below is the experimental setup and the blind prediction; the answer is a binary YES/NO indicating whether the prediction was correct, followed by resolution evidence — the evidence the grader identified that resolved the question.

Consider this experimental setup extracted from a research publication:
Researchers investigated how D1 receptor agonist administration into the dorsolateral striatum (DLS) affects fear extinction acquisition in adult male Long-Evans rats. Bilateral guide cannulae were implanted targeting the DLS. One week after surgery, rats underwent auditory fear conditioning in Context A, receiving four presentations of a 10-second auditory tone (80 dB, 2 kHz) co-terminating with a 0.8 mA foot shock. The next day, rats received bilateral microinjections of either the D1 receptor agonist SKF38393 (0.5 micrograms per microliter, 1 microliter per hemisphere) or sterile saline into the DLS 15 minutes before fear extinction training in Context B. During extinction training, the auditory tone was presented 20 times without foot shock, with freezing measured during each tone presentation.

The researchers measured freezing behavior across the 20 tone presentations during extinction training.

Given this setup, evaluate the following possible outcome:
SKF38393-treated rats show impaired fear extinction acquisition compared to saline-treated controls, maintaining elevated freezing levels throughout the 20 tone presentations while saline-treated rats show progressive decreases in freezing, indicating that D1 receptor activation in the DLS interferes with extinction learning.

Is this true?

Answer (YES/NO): NO